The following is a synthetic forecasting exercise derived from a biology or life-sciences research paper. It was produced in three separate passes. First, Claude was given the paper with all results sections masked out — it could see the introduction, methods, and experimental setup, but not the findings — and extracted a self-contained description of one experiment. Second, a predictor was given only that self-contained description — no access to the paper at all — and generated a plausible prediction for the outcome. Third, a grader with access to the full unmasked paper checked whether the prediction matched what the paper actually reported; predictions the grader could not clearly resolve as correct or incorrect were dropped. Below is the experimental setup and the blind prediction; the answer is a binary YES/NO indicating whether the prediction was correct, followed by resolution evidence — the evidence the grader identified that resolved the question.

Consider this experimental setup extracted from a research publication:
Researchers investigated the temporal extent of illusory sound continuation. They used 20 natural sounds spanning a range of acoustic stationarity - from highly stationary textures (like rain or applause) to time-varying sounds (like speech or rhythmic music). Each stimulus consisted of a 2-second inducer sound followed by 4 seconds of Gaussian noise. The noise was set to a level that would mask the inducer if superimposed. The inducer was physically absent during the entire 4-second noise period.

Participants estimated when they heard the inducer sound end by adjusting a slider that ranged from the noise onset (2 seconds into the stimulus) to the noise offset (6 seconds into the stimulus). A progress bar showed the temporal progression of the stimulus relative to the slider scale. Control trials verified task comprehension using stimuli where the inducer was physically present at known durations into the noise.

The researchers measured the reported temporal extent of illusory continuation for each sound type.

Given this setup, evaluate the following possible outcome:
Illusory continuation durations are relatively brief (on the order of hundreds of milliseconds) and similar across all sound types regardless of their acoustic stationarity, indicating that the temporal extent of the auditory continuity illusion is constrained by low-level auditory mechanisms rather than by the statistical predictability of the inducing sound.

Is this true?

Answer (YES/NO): NO